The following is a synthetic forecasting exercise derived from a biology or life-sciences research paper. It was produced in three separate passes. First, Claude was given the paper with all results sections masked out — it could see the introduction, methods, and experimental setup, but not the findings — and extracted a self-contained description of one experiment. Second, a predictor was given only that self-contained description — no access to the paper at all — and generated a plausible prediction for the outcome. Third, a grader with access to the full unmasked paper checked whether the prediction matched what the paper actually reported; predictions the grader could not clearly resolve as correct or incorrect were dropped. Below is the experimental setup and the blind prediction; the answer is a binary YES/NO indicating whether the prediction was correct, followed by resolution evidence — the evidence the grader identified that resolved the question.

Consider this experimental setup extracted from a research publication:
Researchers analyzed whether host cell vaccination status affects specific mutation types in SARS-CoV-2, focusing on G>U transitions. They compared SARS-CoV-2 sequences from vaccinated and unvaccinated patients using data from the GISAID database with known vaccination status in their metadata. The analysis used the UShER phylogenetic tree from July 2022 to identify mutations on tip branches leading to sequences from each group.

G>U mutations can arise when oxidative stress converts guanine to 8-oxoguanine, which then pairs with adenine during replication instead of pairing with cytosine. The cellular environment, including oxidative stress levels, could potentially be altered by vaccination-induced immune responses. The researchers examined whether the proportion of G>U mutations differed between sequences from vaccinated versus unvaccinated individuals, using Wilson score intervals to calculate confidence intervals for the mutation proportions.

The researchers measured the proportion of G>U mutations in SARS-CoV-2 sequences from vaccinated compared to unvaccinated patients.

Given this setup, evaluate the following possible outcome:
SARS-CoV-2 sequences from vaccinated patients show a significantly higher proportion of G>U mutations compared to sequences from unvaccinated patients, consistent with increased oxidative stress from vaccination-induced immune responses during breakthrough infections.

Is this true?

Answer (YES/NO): YES